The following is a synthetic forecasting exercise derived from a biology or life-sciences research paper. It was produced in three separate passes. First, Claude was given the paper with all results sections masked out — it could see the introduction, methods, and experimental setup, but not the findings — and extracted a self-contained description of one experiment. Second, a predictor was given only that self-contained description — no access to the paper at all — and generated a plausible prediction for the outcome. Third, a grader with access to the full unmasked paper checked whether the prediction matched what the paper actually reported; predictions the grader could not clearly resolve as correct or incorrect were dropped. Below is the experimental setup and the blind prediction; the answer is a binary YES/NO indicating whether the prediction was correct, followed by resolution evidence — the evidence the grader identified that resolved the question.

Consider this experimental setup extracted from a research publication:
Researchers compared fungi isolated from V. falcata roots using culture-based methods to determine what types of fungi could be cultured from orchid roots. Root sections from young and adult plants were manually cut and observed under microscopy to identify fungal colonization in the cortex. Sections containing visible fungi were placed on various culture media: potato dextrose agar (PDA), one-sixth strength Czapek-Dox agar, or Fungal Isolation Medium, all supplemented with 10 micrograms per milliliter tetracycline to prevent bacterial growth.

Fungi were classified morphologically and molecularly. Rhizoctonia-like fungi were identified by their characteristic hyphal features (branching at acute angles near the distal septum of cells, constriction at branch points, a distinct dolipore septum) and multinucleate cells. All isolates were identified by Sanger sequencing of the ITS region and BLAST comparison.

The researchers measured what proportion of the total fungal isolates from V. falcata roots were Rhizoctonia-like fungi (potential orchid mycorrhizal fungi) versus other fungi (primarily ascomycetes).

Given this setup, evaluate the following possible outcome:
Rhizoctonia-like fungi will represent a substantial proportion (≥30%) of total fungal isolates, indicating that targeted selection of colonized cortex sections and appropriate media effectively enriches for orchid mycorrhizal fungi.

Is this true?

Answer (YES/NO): NO